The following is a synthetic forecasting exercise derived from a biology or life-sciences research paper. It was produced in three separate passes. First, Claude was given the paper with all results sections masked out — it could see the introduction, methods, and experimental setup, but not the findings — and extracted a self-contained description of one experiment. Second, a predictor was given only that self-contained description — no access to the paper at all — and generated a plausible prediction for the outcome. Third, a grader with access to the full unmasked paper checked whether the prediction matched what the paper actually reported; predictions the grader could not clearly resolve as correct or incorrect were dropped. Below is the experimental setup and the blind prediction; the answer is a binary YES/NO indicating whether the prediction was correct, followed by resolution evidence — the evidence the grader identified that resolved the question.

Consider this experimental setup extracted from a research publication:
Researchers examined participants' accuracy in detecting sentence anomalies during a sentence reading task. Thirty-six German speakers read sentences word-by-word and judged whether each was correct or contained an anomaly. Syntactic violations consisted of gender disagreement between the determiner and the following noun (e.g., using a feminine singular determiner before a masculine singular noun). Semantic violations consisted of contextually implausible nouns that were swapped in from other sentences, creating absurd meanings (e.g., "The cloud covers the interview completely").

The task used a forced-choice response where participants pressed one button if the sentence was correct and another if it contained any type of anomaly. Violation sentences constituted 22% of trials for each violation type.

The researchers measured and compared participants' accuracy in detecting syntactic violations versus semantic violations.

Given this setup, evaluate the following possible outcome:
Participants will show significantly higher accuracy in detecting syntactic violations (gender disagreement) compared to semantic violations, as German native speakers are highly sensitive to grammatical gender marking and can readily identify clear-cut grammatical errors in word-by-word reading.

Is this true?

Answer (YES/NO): YES